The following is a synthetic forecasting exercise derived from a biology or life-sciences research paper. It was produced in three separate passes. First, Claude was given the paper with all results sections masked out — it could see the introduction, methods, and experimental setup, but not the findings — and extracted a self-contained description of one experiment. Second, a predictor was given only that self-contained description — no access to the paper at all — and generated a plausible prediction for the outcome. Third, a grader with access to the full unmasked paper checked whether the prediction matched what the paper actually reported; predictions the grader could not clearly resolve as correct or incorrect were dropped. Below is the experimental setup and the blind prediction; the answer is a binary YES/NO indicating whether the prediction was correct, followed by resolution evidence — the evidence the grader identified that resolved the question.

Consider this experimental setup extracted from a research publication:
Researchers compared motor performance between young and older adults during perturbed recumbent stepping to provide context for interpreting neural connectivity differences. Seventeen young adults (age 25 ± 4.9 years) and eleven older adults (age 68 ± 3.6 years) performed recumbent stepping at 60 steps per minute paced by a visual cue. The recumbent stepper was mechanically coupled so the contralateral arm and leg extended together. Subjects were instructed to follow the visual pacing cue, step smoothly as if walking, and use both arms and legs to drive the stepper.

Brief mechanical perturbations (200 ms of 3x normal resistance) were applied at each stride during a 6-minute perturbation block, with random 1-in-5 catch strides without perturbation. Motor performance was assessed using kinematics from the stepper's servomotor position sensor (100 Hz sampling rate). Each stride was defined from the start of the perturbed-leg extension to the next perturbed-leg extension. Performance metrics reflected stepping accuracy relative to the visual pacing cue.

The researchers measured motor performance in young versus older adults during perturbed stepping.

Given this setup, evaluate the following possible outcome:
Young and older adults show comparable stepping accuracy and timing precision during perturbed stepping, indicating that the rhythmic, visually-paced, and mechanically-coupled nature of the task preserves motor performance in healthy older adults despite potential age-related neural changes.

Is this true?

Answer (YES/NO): YES